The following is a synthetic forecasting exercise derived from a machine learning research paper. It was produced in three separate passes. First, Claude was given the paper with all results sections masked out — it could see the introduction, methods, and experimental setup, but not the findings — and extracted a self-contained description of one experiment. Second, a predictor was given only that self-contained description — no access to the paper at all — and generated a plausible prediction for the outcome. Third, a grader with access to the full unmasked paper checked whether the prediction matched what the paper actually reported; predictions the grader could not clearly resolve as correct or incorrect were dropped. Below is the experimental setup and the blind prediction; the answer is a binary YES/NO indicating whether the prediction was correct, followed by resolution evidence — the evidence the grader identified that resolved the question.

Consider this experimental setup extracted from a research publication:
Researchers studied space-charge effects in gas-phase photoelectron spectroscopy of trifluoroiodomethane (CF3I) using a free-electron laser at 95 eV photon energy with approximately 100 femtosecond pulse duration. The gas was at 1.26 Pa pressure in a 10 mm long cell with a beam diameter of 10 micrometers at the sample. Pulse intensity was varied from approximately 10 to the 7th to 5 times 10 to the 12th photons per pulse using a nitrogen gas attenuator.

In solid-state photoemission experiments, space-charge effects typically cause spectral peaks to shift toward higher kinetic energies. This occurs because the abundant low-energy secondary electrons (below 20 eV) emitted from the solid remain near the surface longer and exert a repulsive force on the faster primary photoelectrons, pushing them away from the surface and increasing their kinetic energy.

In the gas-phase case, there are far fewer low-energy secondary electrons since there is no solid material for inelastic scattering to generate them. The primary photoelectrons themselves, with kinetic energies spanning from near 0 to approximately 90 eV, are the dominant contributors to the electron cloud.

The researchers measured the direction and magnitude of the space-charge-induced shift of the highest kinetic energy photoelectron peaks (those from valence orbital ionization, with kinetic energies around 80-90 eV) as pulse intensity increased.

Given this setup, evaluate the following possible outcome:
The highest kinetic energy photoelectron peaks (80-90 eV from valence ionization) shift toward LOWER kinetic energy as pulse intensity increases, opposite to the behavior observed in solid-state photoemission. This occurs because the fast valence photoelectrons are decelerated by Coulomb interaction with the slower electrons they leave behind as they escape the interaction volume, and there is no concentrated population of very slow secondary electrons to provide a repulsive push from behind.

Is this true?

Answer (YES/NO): NO